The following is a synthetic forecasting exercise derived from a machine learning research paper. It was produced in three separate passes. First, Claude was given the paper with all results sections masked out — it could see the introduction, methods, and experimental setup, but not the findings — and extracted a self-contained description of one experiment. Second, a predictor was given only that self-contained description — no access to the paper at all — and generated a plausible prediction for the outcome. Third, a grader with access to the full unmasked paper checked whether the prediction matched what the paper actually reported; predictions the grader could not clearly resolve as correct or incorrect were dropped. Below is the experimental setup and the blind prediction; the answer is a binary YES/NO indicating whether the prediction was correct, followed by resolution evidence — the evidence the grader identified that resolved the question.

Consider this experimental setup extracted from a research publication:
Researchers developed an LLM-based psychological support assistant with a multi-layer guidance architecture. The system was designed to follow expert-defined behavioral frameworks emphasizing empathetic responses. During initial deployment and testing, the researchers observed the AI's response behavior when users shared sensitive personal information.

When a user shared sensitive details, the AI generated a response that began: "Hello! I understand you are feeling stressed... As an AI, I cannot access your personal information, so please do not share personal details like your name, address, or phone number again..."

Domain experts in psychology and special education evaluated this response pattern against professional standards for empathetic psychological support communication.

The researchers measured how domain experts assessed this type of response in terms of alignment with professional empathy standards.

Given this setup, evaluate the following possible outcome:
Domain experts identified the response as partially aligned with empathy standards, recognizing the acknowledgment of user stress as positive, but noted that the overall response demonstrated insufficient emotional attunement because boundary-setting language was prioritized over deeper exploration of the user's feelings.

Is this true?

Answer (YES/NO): NO